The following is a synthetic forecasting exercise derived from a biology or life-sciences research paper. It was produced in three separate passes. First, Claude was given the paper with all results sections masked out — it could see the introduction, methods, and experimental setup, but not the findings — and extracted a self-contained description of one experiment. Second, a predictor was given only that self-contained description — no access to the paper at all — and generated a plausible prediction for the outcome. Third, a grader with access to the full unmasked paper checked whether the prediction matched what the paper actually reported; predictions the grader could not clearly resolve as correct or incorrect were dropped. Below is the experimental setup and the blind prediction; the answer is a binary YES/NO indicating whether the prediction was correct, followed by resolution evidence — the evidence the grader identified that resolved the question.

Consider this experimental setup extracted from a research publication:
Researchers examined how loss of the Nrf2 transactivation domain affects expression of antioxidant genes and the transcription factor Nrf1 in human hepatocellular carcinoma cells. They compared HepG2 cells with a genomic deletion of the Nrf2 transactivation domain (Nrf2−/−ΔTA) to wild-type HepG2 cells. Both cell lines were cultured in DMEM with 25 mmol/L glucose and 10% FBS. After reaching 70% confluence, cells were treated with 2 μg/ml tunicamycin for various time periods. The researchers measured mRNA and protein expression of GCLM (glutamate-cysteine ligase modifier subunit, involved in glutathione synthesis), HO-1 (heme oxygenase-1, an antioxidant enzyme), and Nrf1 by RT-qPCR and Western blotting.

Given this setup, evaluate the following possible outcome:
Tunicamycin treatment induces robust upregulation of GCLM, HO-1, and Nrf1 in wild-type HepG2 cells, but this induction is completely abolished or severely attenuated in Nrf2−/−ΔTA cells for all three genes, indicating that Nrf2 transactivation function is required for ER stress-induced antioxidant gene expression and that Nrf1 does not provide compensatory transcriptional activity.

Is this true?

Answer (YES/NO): NO